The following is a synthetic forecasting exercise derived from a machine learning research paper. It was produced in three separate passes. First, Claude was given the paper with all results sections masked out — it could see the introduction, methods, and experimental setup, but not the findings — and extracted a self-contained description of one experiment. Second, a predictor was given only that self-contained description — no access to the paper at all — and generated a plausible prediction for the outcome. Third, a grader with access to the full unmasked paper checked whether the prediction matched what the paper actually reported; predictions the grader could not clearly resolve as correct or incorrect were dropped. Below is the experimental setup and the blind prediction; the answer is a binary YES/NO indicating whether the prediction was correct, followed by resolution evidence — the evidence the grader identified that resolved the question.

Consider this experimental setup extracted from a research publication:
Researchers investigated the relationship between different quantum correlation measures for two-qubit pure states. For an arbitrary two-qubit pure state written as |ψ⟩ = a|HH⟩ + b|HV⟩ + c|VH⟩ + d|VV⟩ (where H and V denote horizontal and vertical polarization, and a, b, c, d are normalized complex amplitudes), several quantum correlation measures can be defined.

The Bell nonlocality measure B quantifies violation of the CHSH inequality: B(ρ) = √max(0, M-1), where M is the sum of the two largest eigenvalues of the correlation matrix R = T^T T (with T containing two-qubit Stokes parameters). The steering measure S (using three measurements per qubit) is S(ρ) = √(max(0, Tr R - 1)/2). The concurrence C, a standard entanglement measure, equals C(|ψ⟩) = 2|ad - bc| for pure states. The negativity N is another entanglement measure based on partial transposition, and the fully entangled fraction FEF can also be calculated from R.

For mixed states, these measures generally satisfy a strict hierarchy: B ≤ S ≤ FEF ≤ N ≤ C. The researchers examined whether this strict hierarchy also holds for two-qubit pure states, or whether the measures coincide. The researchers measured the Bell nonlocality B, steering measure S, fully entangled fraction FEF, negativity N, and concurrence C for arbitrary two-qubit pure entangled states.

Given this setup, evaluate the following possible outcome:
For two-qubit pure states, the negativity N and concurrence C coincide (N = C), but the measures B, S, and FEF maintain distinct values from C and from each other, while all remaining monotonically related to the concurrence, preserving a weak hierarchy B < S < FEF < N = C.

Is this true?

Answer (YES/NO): NO